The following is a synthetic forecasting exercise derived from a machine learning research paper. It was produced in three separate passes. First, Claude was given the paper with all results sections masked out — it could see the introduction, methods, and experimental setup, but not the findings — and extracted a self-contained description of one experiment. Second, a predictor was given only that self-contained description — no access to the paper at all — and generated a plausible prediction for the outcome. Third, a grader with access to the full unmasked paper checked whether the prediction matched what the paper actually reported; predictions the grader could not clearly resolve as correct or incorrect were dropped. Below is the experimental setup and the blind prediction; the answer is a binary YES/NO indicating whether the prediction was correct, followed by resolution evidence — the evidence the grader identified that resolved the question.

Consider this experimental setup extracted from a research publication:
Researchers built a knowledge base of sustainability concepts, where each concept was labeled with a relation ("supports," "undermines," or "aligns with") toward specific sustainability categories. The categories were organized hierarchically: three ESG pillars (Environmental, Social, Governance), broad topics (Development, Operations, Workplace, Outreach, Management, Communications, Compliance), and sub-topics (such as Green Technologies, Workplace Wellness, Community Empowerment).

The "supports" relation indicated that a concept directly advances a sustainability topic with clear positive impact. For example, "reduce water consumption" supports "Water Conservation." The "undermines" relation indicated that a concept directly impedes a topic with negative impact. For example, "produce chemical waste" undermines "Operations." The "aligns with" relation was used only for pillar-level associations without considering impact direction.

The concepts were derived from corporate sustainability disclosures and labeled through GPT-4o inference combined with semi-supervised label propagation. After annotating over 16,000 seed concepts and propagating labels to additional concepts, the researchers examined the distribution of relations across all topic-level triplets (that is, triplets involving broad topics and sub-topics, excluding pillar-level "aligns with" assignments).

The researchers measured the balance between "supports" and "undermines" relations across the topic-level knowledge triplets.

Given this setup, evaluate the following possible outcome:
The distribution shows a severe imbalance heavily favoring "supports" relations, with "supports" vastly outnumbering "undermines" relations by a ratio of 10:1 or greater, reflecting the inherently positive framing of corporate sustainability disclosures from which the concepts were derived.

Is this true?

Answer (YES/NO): YES